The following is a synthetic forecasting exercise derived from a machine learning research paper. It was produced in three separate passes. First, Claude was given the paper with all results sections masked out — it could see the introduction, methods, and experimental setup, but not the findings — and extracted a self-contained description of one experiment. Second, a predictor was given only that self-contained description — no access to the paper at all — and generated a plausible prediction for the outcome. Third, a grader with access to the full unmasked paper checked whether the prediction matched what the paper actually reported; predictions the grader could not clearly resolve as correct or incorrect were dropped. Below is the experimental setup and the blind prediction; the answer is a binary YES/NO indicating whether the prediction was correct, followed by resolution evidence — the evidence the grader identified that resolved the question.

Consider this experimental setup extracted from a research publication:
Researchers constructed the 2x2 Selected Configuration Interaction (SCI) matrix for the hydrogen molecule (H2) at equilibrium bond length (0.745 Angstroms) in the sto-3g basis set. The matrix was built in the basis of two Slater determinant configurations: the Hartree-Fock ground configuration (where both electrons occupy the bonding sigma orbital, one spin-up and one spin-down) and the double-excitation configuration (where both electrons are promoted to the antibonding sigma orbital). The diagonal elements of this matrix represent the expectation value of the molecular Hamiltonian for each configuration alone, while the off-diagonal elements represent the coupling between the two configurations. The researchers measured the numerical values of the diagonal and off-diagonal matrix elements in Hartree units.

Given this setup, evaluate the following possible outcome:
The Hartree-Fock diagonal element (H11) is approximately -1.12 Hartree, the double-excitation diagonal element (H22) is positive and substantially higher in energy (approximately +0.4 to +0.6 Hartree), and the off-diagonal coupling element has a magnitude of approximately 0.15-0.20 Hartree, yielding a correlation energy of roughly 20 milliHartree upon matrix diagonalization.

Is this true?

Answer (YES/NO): NO